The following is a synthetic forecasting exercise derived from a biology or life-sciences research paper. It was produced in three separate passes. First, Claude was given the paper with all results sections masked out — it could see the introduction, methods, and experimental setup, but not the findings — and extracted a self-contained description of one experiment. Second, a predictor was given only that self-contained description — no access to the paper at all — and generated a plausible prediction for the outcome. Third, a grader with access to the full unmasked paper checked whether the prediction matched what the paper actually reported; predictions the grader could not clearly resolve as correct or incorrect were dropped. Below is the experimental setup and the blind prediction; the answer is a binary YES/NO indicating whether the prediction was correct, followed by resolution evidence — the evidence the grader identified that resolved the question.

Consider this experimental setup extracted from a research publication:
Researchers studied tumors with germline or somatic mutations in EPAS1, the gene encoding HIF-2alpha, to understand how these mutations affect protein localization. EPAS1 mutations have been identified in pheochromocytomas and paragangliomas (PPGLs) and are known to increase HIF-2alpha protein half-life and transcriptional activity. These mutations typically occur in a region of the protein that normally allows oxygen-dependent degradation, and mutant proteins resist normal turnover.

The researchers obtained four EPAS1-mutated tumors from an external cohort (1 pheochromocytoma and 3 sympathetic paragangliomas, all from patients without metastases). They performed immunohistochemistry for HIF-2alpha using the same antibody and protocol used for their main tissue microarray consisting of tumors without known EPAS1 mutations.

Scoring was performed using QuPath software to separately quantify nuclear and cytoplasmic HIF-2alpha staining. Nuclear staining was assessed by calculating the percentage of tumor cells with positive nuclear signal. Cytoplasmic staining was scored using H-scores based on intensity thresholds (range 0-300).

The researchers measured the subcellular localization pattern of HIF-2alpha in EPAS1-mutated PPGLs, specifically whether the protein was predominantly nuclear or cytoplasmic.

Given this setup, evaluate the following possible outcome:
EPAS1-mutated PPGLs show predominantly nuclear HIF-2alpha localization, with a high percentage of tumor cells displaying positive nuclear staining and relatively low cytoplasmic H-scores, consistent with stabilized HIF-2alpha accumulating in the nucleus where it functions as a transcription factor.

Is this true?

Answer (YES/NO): NO